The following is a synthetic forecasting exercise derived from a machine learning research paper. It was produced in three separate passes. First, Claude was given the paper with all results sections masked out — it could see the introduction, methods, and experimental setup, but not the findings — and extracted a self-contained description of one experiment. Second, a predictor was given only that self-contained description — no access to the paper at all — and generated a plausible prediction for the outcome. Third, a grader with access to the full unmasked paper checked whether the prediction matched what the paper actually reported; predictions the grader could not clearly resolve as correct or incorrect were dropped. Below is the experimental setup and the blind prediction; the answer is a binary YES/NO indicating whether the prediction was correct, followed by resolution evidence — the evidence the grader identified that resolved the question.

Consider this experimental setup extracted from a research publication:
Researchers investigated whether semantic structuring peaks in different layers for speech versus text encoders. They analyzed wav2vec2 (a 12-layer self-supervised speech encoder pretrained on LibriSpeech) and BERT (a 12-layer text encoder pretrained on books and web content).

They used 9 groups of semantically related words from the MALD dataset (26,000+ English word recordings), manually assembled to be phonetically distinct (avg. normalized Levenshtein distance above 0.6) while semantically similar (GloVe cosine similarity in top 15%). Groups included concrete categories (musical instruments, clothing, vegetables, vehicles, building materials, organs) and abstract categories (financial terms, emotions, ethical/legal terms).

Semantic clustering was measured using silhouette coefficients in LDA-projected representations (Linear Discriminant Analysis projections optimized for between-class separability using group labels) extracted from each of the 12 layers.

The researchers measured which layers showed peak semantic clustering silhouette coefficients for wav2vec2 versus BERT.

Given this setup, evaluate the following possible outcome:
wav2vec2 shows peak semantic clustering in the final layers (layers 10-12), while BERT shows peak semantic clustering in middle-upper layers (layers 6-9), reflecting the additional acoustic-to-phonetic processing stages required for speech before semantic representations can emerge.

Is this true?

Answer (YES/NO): NO